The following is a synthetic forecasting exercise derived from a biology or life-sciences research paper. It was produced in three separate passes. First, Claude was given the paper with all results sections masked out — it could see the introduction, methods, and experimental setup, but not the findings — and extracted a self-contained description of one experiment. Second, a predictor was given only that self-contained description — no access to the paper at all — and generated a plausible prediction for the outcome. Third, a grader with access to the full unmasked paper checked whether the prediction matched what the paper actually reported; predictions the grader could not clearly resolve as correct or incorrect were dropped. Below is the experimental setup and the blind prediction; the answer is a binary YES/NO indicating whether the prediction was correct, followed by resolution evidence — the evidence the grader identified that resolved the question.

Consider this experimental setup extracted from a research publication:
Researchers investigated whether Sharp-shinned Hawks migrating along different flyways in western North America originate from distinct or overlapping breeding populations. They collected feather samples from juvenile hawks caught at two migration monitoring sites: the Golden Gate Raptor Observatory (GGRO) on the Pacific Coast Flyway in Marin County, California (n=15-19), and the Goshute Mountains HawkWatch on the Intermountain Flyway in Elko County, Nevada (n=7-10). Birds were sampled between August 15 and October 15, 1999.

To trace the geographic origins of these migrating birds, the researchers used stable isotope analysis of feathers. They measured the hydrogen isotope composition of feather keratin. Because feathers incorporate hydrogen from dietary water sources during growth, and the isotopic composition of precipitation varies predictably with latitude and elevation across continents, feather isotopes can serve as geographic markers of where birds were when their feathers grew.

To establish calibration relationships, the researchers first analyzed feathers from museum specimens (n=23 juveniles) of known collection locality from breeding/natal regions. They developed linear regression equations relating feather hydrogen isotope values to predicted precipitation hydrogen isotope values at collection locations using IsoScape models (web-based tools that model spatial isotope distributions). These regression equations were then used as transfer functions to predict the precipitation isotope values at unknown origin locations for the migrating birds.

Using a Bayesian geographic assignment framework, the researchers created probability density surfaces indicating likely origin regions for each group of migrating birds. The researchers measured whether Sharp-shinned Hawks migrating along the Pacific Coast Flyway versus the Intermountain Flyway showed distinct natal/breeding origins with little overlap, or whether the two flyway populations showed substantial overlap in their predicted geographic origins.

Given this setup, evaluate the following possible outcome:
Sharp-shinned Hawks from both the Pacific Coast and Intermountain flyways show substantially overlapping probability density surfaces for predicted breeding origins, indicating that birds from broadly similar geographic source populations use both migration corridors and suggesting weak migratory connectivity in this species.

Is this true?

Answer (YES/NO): YES